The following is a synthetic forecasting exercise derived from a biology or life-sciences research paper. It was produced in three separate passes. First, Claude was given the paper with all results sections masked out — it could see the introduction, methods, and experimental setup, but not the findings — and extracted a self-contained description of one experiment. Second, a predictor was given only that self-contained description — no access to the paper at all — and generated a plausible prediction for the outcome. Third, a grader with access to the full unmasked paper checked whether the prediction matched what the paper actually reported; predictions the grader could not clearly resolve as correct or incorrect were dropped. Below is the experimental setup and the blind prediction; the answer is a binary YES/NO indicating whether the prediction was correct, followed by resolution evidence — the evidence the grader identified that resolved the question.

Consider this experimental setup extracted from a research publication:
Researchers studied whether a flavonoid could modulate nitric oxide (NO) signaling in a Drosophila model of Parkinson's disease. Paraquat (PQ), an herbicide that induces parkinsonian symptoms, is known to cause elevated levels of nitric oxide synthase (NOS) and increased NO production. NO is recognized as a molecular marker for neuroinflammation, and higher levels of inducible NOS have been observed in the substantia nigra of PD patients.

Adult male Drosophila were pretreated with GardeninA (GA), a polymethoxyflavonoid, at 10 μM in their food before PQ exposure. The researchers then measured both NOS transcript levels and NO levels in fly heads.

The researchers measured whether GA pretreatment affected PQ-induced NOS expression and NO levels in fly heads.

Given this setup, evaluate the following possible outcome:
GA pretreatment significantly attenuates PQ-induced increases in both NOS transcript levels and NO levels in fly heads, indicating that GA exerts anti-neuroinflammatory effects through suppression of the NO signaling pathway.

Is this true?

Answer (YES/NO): YES